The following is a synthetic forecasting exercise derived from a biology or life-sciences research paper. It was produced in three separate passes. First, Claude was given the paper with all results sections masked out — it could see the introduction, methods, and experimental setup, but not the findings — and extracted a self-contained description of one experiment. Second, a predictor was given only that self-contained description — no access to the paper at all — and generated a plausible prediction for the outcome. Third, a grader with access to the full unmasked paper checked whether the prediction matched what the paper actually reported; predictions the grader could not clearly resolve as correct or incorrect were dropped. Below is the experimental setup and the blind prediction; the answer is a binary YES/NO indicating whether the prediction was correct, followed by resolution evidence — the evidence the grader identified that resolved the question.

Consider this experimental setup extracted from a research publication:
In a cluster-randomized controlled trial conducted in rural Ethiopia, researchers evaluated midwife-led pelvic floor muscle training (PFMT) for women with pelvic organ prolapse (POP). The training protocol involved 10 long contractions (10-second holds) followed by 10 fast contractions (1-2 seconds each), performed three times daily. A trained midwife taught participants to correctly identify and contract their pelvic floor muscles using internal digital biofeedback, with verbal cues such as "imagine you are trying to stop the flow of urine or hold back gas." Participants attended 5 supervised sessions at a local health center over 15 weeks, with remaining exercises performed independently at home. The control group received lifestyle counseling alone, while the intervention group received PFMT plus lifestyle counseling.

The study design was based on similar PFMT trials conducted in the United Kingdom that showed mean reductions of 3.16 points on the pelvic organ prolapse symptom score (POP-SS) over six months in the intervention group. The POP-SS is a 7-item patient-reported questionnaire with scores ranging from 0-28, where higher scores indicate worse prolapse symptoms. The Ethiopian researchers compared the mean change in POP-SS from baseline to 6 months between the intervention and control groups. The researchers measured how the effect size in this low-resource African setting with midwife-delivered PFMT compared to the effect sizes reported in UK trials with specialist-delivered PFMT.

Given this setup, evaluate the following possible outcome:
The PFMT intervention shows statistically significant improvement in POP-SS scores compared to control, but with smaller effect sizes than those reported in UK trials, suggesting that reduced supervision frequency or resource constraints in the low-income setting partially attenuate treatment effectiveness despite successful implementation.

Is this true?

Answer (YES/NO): NO